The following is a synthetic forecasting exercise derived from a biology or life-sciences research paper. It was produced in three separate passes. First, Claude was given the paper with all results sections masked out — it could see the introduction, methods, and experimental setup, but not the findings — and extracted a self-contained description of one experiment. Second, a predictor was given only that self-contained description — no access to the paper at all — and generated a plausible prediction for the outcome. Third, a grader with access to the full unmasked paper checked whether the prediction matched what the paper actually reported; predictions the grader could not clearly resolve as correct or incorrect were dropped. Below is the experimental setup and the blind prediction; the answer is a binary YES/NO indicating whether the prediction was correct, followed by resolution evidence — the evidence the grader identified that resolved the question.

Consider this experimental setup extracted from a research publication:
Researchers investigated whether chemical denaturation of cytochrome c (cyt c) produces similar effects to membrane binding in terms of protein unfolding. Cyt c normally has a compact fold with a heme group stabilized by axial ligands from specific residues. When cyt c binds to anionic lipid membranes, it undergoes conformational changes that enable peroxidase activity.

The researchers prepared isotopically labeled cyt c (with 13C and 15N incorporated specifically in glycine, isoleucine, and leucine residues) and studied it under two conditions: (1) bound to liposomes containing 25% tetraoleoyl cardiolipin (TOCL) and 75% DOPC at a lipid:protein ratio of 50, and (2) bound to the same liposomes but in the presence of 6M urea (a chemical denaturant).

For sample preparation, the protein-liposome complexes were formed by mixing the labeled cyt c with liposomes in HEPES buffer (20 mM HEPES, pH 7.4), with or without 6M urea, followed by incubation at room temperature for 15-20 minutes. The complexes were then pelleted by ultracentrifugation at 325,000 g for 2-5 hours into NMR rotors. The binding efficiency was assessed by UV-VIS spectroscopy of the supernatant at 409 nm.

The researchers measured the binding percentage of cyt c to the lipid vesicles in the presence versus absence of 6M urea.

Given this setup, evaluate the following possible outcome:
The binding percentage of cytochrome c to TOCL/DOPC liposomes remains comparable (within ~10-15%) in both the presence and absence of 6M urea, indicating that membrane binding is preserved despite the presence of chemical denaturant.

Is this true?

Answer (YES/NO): NO